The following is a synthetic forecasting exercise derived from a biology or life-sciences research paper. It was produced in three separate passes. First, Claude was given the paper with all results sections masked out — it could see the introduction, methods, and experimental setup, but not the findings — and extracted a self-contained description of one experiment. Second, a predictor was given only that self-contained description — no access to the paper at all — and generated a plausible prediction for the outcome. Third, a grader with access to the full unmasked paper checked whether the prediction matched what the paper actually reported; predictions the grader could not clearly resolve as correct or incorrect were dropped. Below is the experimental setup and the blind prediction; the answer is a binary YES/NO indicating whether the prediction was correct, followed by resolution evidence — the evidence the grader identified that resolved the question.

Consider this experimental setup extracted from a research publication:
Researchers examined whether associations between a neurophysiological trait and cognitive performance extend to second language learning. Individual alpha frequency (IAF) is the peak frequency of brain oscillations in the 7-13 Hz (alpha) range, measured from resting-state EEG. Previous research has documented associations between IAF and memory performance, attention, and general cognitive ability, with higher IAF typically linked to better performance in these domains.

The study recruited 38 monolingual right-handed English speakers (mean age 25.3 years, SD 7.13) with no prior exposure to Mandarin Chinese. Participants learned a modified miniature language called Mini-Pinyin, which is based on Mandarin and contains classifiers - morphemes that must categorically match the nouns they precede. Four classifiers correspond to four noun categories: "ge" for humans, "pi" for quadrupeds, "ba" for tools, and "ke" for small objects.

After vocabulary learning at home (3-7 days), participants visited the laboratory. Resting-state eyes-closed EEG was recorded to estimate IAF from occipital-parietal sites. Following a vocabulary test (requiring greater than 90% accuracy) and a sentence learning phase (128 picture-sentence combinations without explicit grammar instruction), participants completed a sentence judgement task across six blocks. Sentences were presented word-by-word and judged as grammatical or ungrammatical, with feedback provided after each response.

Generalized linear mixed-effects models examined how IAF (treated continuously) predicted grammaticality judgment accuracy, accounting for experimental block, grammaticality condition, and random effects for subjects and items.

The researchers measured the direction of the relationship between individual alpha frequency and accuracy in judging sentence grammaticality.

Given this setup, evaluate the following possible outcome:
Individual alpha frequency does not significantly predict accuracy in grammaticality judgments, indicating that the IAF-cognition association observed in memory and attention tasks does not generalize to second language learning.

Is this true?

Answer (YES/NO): NO